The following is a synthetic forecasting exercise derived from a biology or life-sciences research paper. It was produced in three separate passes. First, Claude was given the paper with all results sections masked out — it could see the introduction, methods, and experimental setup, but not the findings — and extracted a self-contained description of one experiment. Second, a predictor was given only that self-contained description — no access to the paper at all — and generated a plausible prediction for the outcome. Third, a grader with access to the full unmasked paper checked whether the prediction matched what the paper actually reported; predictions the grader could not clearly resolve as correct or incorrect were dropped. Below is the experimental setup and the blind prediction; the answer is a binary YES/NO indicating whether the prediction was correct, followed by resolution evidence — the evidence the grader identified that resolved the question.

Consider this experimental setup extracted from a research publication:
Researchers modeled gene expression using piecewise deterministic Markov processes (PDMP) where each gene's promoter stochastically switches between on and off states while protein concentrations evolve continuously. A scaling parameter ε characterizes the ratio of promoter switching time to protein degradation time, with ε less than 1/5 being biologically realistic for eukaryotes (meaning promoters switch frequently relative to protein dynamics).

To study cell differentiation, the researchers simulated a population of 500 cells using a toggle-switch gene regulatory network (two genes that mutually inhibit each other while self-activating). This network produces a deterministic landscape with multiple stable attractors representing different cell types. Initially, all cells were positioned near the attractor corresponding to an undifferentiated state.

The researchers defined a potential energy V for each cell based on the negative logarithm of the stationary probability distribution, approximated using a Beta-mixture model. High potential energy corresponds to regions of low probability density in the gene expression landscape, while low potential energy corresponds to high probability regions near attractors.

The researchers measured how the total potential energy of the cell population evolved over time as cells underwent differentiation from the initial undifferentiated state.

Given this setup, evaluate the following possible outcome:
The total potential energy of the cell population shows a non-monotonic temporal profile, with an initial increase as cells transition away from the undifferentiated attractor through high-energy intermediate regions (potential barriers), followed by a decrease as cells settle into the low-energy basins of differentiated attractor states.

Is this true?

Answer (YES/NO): YES